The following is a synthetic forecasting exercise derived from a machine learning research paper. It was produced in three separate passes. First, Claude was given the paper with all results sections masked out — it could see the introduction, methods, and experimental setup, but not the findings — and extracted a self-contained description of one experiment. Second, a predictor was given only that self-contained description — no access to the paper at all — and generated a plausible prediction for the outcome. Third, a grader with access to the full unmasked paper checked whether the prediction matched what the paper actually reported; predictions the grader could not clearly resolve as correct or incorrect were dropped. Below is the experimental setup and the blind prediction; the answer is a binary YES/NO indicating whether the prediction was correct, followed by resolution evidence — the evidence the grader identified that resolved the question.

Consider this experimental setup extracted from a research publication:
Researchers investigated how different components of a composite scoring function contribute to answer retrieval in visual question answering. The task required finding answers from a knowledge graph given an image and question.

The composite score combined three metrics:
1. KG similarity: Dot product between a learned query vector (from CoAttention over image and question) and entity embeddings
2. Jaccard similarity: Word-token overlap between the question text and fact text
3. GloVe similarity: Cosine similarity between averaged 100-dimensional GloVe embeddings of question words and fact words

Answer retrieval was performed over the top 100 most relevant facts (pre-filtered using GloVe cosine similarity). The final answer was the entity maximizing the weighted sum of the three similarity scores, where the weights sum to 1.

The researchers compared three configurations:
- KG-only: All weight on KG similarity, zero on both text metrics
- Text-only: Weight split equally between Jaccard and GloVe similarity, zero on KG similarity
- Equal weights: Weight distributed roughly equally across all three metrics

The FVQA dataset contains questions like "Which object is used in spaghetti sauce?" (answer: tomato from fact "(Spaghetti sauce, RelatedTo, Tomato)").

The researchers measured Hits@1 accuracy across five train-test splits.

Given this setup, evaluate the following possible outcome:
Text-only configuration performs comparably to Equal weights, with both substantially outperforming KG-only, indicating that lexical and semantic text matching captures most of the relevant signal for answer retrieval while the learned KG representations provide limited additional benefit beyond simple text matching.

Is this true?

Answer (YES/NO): NO